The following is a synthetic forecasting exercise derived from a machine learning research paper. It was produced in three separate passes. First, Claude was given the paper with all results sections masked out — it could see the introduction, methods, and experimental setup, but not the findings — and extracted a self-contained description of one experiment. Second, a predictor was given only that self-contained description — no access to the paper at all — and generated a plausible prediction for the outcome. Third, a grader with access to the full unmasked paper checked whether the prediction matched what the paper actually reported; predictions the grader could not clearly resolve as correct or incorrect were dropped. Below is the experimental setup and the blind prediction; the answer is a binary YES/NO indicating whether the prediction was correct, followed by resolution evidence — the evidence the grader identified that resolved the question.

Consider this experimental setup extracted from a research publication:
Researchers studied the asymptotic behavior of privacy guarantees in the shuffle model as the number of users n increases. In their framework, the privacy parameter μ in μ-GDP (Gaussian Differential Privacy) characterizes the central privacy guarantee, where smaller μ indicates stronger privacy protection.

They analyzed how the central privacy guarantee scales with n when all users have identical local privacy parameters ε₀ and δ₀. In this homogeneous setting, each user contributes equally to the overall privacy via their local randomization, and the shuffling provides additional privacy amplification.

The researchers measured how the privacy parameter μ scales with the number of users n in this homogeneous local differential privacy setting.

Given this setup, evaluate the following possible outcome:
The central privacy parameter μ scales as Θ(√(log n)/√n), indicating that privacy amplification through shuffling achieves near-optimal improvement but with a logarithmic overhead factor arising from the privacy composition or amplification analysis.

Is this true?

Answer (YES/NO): NO